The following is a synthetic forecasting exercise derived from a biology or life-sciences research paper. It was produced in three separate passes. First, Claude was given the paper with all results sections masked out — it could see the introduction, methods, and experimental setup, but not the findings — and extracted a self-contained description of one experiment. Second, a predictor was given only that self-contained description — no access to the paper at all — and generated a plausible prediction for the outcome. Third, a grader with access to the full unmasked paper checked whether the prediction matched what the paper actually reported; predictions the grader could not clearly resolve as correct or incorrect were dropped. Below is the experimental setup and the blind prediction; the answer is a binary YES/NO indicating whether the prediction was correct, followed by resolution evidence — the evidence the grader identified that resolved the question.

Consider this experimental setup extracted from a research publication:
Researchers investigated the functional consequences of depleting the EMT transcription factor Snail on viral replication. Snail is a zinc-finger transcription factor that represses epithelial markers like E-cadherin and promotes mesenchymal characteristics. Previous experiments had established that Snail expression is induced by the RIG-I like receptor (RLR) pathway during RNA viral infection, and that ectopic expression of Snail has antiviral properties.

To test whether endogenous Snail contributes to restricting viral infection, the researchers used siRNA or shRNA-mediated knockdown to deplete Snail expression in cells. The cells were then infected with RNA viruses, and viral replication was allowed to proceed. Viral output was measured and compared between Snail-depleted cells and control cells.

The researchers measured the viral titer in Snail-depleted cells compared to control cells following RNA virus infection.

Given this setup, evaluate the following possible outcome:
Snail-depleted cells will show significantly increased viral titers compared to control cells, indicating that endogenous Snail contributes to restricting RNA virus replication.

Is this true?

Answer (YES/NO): NO